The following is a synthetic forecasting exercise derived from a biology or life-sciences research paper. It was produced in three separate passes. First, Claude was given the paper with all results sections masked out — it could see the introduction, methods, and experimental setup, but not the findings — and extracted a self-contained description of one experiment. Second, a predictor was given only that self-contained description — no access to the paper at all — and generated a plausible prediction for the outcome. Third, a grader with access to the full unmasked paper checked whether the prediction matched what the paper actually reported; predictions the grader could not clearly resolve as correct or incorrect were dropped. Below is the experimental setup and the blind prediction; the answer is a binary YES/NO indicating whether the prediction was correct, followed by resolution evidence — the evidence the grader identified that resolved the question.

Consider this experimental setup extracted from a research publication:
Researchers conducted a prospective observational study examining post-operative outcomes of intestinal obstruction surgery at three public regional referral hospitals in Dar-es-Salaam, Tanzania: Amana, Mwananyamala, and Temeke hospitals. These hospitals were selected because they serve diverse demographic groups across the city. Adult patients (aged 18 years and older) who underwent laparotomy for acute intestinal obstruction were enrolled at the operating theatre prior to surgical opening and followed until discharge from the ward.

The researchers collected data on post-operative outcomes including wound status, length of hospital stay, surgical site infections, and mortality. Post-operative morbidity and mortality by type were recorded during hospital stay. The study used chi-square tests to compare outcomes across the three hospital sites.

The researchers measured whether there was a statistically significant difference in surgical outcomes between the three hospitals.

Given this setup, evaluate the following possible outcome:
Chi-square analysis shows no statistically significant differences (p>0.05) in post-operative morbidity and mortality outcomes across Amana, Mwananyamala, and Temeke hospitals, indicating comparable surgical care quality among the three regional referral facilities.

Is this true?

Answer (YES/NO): YES